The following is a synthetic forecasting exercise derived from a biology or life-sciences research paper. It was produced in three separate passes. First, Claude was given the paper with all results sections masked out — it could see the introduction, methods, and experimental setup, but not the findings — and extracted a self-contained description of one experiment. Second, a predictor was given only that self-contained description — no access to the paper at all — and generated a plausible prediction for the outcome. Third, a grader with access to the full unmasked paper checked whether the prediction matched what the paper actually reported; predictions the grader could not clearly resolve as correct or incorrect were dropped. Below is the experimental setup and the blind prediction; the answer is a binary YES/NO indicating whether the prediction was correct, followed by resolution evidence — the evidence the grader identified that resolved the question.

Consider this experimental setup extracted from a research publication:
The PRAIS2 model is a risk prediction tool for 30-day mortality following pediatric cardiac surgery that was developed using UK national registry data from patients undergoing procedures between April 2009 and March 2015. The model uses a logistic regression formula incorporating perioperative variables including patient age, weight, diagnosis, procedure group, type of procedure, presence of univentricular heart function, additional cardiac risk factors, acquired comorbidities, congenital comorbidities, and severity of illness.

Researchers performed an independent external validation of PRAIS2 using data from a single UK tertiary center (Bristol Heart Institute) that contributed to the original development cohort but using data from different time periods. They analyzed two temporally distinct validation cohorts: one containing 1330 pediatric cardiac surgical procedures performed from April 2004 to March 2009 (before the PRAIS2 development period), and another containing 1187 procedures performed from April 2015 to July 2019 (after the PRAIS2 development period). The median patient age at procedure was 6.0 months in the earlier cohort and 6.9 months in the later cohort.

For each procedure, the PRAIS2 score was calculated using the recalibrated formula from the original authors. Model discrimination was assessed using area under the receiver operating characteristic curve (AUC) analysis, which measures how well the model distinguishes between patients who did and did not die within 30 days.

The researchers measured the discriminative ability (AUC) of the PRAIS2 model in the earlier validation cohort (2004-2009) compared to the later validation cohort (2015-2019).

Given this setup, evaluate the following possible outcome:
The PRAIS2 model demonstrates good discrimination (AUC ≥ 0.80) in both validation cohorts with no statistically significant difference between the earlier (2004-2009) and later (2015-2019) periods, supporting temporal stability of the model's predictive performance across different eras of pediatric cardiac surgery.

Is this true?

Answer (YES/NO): NO